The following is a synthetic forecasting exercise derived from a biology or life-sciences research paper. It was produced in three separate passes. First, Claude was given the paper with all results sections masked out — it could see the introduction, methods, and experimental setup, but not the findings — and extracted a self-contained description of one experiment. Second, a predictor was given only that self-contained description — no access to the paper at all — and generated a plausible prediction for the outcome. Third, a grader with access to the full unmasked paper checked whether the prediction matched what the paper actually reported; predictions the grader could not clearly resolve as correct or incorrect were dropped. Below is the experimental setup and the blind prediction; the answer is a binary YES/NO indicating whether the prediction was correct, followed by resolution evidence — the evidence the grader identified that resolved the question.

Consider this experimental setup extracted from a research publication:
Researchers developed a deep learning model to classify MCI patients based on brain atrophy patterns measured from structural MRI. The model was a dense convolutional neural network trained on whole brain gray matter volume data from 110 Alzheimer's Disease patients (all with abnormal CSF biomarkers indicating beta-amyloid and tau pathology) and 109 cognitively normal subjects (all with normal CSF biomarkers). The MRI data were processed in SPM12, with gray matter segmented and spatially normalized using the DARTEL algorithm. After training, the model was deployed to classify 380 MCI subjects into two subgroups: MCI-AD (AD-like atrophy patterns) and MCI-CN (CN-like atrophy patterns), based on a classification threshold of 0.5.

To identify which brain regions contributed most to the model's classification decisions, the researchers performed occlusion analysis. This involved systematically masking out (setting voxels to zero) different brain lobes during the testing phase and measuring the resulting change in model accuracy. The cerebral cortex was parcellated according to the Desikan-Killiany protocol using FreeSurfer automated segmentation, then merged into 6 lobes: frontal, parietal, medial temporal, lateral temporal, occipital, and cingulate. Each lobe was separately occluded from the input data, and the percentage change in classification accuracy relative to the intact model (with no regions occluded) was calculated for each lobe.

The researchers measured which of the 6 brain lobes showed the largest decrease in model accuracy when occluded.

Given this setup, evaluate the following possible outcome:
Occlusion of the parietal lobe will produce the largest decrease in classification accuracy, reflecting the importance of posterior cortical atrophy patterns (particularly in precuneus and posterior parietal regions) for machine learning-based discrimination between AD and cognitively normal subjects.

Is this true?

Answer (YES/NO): NO